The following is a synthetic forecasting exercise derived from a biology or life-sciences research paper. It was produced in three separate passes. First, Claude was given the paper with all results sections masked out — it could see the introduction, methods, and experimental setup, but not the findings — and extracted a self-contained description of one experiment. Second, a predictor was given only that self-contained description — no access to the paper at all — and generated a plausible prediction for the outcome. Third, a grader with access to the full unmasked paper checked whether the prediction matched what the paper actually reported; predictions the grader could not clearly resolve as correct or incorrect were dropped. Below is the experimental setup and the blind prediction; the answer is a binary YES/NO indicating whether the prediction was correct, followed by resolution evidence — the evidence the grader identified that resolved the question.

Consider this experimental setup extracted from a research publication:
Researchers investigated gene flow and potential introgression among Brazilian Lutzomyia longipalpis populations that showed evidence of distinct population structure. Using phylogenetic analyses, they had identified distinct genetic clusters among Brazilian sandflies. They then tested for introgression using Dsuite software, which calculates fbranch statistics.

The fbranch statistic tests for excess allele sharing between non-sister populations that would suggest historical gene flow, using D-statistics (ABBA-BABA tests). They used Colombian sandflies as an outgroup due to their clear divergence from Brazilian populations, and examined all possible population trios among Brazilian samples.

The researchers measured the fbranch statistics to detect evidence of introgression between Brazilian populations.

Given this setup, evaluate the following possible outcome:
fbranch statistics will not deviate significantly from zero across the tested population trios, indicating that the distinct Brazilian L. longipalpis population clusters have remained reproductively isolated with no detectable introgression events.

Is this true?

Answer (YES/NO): NO